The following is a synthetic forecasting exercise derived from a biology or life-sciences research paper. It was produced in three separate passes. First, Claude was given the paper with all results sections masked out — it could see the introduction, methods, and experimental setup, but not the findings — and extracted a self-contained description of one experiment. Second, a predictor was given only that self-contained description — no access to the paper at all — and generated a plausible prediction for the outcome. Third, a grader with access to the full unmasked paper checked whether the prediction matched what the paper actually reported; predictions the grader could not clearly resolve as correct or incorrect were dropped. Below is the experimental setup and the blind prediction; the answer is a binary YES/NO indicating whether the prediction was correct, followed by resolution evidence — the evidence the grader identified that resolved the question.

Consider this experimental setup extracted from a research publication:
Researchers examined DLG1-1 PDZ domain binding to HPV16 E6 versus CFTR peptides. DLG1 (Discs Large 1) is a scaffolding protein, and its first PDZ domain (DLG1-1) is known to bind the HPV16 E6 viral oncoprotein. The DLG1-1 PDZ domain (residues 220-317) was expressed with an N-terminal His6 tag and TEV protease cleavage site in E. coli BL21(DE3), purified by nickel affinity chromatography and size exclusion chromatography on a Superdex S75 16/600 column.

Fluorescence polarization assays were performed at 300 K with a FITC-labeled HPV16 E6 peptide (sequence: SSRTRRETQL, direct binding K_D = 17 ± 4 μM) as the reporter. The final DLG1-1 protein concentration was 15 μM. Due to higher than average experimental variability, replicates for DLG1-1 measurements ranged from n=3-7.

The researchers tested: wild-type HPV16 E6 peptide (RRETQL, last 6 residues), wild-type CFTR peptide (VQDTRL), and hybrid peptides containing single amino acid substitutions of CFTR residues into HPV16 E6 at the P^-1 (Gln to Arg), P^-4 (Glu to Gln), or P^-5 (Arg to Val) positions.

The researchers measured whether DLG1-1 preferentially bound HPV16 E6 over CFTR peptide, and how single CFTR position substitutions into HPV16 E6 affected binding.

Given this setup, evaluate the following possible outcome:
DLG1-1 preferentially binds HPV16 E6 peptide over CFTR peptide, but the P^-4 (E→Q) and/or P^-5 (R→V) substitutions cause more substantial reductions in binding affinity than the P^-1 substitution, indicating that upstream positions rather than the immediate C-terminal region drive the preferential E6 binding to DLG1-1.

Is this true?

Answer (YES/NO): NO